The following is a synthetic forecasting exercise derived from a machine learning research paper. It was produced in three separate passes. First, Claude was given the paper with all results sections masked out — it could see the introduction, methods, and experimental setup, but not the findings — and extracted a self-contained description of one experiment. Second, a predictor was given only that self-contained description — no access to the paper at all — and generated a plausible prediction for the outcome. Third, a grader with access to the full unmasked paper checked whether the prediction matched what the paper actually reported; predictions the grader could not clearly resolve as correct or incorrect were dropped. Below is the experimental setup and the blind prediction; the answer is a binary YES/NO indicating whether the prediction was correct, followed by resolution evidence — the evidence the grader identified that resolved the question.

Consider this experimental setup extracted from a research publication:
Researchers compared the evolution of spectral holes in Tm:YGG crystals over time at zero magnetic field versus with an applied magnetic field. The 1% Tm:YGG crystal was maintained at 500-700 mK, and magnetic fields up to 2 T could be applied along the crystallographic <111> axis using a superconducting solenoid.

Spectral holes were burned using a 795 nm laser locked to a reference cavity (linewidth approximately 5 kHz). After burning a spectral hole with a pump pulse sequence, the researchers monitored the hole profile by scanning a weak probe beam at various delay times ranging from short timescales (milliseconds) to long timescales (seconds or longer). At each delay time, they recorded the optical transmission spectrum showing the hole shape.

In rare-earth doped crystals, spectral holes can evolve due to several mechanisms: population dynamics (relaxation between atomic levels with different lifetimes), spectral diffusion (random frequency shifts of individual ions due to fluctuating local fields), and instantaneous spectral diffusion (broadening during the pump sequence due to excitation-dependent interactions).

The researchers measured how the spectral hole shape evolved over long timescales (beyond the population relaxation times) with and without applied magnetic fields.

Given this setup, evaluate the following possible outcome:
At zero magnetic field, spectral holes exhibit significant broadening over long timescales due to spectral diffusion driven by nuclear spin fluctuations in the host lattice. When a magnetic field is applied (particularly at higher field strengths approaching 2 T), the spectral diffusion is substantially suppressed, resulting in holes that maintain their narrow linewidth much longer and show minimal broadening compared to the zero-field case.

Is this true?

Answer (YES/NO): NO